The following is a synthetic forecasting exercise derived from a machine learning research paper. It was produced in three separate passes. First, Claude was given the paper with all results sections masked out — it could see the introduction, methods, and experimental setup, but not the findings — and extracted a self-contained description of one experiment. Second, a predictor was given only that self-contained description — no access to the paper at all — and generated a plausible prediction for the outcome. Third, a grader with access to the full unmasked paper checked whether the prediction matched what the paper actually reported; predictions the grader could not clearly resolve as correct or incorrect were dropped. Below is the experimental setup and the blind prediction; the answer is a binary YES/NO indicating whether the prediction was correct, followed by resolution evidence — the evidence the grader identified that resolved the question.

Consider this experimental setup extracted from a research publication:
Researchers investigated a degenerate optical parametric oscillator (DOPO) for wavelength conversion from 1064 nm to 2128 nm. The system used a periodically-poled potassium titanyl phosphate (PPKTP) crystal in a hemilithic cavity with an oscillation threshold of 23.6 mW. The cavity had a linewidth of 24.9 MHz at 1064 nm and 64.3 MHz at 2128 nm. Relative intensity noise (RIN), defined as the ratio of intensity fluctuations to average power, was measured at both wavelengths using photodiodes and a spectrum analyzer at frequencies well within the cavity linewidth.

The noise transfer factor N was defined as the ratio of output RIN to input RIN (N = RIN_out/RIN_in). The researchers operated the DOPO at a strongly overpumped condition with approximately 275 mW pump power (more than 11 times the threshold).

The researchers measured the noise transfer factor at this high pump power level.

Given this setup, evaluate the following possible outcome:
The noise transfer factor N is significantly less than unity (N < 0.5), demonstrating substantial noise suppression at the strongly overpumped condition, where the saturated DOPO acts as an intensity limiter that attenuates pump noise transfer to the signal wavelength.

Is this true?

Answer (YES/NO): NO